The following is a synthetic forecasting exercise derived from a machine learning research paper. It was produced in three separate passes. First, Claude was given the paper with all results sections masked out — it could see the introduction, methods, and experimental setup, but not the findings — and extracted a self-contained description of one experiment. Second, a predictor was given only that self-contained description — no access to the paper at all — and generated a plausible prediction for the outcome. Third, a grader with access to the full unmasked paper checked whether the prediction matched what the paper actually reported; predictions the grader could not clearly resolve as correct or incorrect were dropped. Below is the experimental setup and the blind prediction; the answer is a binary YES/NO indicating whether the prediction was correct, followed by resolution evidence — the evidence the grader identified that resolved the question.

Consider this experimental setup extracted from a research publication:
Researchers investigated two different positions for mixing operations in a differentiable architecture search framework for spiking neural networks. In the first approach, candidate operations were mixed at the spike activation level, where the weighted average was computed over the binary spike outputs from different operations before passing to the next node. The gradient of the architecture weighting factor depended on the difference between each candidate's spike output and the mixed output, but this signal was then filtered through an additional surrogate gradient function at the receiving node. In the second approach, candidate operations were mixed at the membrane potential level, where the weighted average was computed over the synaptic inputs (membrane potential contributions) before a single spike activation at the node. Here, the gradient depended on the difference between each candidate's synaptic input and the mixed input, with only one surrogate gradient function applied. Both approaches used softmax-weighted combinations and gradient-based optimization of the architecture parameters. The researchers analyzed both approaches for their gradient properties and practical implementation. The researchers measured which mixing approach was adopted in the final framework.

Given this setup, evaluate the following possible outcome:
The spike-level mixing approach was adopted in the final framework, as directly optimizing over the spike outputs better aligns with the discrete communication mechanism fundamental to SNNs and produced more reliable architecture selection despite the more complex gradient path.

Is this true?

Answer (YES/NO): NO